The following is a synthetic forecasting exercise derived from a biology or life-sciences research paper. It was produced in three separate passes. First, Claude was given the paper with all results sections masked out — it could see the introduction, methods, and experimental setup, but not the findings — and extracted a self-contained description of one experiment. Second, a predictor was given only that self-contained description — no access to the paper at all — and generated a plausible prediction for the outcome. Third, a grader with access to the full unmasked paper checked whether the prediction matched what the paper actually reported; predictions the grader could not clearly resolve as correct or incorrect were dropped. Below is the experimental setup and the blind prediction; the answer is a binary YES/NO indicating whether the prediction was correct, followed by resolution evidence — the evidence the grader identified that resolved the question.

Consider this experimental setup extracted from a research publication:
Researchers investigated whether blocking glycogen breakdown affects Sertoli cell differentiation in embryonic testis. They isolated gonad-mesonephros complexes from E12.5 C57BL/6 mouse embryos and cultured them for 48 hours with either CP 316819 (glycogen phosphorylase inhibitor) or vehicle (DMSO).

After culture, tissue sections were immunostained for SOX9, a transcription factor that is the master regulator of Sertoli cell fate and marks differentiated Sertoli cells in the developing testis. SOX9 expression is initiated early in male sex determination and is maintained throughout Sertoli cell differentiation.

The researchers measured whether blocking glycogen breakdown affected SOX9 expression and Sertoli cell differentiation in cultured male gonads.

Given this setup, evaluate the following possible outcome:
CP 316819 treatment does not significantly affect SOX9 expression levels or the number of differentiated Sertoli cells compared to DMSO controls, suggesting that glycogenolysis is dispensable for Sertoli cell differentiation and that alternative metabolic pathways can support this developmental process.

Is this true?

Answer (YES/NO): YES